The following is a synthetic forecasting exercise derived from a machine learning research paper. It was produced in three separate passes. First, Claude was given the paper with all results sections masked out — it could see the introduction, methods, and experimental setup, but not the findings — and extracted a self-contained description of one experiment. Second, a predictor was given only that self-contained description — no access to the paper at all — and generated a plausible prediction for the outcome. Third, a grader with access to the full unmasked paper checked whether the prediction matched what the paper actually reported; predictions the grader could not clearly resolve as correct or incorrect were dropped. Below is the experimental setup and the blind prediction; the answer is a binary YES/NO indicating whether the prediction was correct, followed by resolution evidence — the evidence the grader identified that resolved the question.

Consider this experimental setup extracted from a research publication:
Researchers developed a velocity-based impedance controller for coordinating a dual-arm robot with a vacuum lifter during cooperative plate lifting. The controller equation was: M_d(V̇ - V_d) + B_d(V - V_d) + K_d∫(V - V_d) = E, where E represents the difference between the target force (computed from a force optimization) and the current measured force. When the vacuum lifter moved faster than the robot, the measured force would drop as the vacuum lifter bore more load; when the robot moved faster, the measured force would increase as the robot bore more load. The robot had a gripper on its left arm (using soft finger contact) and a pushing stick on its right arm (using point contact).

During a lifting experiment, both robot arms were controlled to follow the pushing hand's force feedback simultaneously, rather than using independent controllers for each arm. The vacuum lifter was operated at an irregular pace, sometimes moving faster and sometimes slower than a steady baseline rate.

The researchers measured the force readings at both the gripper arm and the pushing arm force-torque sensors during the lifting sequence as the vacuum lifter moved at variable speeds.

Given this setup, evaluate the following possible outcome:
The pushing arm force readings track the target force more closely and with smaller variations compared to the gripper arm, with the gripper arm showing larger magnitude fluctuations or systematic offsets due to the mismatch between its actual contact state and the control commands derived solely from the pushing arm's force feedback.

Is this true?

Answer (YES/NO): NO